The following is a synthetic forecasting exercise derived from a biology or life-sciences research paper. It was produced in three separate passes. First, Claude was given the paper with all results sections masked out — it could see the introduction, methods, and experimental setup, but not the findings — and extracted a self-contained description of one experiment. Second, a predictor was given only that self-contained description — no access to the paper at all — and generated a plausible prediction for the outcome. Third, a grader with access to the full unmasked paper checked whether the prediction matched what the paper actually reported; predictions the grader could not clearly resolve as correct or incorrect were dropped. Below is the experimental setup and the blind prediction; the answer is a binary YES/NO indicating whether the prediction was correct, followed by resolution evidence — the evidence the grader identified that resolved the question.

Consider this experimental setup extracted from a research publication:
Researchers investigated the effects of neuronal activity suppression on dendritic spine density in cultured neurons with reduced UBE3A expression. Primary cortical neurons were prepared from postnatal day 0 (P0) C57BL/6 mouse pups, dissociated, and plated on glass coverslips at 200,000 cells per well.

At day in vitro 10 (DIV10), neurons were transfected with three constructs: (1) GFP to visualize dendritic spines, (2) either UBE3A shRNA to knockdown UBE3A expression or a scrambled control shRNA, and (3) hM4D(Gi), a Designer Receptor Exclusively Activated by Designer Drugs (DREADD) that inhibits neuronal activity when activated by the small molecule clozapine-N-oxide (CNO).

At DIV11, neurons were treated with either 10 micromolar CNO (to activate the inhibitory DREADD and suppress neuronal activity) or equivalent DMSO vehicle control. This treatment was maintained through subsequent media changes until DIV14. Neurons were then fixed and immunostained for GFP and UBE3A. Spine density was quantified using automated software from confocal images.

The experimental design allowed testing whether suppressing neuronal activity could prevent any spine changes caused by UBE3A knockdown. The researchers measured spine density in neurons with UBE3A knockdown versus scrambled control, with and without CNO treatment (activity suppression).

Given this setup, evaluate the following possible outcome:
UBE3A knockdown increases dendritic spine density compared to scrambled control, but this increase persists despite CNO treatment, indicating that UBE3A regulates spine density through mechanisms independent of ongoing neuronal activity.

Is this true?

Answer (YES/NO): NO